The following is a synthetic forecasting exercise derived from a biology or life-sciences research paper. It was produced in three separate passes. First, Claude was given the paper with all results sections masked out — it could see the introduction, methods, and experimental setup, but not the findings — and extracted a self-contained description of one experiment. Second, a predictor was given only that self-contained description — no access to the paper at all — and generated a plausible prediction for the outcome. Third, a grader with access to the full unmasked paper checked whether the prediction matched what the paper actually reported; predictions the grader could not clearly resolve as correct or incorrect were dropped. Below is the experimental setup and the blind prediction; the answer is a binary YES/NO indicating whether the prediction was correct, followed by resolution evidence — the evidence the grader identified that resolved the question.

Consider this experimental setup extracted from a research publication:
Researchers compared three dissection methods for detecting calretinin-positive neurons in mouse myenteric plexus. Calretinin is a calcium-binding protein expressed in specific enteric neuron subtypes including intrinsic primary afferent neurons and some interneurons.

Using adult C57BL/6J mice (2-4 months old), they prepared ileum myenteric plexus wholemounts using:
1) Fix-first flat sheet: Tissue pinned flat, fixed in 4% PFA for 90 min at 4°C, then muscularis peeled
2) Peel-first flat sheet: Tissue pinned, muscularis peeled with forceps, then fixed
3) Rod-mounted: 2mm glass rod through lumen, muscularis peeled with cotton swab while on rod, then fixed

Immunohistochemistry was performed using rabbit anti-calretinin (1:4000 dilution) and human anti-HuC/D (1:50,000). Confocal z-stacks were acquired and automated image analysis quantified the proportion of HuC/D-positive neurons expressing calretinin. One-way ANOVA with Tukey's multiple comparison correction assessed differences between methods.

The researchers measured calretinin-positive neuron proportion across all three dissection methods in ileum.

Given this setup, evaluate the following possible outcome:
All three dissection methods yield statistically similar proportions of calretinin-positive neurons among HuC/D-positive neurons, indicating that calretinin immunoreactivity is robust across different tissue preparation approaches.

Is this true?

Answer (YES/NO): NO